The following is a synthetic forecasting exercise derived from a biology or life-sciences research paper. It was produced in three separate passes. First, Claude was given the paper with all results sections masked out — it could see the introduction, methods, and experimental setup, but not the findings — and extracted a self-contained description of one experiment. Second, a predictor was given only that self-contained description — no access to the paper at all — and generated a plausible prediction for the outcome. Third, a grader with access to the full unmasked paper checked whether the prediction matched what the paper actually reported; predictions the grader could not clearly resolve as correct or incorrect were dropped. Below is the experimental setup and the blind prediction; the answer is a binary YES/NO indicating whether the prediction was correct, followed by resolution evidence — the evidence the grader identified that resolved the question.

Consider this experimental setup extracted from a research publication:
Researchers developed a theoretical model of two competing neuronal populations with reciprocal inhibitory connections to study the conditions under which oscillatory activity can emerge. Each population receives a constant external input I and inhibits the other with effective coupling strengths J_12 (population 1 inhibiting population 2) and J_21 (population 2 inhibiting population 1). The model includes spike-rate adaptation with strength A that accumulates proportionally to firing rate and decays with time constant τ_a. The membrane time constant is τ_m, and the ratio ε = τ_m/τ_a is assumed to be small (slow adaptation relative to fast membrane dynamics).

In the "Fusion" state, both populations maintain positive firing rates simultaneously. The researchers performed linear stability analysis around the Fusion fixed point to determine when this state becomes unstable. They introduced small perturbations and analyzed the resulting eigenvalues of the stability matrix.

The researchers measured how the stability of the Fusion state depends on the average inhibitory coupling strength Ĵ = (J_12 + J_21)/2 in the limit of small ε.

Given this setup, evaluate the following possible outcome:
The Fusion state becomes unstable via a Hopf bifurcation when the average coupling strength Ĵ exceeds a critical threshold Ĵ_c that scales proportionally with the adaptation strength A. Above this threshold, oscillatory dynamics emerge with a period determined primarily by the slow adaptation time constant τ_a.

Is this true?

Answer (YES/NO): NO